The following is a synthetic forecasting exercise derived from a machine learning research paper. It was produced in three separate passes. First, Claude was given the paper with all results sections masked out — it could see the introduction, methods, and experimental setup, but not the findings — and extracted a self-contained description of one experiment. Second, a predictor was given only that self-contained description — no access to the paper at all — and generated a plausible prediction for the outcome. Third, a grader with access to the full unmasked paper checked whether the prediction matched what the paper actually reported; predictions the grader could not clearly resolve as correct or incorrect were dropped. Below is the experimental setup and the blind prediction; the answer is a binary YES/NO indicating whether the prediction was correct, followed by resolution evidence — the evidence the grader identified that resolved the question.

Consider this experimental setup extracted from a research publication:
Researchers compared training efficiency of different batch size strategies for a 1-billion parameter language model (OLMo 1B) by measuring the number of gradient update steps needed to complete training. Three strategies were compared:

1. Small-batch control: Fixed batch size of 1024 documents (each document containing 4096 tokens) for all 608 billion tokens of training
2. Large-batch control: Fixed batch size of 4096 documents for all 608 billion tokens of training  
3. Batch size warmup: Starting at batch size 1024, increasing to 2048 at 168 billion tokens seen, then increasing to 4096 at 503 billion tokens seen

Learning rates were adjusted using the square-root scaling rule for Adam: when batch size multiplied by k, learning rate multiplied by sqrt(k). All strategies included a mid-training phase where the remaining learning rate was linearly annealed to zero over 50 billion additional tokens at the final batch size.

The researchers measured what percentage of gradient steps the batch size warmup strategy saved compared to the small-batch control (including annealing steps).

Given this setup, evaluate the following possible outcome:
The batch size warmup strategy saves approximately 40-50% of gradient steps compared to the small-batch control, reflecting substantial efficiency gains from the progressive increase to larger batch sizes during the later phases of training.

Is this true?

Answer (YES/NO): YES